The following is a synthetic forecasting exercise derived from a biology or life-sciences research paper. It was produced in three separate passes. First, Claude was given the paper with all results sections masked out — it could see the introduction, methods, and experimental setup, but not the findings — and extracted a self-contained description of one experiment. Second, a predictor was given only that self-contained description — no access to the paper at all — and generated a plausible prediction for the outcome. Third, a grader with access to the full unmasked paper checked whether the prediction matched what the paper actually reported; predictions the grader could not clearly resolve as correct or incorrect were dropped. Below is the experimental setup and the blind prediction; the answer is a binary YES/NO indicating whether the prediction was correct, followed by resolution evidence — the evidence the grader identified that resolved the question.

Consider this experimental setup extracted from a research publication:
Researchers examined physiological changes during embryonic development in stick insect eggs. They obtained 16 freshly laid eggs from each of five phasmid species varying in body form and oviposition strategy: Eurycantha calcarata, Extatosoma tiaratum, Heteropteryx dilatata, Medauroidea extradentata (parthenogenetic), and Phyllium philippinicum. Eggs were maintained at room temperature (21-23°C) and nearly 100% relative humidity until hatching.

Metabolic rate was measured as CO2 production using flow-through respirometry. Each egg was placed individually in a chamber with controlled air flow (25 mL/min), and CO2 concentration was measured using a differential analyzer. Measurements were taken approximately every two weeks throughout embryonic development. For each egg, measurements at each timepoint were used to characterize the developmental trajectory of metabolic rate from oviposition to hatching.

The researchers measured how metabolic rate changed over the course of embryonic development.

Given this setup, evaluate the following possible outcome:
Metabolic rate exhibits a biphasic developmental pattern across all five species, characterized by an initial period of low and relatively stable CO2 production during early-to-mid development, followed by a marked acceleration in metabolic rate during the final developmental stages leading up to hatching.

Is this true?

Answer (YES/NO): NO